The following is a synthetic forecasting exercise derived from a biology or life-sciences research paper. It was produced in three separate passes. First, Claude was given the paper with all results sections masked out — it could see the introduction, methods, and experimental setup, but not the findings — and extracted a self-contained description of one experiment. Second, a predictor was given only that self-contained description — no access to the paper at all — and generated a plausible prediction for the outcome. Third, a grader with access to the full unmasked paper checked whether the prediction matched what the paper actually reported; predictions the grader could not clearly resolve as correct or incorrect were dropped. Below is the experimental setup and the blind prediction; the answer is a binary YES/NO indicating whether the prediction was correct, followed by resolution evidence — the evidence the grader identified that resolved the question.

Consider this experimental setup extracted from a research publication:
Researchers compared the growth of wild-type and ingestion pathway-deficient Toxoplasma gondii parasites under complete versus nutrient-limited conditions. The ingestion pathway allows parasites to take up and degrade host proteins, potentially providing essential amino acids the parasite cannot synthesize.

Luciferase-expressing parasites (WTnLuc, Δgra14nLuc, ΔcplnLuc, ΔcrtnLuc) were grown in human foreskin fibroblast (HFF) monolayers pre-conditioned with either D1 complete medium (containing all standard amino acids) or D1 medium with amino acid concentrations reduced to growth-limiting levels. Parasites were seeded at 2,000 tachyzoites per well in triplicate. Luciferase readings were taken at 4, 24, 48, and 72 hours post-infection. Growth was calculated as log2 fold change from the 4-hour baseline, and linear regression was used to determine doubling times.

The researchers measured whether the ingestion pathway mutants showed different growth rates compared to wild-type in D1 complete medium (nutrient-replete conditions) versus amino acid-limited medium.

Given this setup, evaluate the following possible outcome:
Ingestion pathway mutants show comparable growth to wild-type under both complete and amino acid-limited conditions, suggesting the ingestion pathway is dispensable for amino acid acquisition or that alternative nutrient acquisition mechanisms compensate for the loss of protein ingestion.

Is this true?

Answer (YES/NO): NO